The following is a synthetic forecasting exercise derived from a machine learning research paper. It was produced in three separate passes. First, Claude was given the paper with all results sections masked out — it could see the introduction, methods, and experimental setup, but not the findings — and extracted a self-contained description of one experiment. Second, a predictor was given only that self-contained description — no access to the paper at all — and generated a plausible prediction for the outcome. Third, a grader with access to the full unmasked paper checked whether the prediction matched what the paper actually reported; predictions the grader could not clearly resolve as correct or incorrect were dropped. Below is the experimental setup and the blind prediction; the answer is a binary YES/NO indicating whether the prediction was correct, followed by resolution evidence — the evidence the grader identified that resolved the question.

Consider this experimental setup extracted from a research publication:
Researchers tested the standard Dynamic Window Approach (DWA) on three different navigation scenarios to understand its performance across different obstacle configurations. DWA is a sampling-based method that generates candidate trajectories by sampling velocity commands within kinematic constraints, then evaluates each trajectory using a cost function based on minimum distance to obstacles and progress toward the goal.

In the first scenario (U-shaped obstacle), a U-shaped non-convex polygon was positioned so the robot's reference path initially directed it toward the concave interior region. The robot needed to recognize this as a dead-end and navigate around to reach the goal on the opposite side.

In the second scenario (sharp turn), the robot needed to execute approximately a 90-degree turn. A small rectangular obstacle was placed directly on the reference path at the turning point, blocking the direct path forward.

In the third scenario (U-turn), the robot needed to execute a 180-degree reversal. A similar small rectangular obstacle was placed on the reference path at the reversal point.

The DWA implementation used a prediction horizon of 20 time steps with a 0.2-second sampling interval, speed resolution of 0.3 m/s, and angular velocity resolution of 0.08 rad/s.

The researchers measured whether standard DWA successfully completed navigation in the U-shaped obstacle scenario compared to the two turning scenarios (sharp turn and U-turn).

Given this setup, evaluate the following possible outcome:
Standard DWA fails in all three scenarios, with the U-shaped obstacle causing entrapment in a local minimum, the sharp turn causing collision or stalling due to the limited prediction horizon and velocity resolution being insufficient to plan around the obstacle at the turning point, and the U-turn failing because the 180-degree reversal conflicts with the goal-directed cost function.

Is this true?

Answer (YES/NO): NO